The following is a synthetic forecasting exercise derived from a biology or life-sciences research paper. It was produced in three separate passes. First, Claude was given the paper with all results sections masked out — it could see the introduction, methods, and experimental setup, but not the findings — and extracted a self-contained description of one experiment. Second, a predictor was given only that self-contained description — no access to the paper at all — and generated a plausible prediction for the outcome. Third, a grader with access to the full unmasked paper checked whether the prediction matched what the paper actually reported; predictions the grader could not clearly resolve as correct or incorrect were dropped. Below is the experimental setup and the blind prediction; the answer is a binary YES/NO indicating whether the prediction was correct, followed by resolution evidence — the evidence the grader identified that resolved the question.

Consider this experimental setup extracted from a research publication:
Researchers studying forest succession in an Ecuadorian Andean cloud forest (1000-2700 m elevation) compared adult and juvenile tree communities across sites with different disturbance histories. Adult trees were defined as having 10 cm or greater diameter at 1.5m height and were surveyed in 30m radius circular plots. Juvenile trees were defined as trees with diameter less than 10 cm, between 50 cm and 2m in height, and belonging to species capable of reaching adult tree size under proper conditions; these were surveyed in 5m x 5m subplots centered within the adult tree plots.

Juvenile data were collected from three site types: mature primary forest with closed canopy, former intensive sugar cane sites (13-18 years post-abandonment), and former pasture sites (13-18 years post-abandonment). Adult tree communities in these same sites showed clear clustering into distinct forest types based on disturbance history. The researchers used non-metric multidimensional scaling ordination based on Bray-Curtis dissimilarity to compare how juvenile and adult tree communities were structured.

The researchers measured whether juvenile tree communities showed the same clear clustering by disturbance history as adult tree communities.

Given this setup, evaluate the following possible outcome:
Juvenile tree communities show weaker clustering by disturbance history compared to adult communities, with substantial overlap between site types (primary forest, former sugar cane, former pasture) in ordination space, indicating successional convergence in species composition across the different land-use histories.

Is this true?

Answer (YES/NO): NO